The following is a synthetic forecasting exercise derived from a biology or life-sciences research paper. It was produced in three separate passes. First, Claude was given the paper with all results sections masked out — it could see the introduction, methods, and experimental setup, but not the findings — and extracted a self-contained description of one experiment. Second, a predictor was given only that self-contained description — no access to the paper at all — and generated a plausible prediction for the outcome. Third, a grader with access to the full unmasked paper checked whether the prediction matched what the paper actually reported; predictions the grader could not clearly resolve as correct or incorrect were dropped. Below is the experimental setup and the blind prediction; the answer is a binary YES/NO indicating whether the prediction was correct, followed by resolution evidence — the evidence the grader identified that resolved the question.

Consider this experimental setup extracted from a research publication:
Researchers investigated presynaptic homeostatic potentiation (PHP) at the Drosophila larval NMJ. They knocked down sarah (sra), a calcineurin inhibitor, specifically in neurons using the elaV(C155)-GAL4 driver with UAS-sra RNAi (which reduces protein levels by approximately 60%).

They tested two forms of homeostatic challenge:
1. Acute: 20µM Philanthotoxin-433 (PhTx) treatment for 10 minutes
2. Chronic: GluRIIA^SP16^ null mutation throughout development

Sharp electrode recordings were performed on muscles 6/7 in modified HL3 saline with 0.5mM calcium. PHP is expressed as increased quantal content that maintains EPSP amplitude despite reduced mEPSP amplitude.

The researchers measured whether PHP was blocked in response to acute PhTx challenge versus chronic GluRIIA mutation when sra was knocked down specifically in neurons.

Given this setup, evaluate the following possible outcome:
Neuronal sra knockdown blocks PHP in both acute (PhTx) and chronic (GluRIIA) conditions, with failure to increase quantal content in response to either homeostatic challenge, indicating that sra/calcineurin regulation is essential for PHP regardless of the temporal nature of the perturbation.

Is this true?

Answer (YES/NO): NO